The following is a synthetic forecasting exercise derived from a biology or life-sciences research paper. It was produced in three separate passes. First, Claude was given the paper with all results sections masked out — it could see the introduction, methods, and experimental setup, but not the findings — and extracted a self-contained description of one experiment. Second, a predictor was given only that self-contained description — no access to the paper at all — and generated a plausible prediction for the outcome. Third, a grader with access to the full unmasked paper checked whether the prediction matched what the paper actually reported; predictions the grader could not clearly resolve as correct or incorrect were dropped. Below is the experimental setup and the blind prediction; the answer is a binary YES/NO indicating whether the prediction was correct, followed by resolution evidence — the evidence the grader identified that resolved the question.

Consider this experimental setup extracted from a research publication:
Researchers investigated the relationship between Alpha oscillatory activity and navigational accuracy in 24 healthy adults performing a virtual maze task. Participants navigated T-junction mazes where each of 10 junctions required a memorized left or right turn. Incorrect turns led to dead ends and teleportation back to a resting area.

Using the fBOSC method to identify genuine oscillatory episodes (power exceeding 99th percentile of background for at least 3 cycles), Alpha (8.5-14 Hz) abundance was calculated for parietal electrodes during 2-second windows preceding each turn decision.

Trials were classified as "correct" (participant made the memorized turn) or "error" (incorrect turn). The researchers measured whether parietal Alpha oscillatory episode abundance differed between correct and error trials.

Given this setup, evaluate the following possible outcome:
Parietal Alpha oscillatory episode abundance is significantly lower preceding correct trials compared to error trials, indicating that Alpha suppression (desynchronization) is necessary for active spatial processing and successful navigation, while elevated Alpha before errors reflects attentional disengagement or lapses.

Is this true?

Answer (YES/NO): NO